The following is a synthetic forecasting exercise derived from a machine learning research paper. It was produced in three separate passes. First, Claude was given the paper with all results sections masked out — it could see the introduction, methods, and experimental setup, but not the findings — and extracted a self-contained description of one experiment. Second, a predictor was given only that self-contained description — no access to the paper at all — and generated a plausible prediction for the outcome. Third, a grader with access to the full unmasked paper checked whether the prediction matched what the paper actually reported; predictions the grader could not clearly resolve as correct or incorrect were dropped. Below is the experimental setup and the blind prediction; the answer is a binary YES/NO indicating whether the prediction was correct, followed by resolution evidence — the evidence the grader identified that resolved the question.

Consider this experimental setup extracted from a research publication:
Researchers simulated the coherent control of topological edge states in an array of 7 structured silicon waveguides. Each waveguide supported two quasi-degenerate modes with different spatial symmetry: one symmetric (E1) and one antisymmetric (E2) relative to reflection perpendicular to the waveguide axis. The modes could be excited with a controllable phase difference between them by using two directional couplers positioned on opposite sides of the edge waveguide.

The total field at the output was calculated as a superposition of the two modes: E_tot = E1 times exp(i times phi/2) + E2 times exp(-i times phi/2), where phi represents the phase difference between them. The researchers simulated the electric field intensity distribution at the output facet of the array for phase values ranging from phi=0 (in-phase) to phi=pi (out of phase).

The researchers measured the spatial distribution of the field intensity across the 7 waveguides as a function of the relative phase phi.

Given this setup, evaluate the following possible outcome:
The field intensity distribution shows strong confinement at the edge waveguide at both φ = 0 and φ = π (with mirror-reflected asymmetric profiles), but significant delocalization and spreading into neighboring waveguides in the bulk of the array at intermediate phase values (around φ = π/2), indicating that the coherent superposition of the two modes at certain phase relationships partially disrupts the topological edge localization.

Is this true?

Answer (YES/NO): NO